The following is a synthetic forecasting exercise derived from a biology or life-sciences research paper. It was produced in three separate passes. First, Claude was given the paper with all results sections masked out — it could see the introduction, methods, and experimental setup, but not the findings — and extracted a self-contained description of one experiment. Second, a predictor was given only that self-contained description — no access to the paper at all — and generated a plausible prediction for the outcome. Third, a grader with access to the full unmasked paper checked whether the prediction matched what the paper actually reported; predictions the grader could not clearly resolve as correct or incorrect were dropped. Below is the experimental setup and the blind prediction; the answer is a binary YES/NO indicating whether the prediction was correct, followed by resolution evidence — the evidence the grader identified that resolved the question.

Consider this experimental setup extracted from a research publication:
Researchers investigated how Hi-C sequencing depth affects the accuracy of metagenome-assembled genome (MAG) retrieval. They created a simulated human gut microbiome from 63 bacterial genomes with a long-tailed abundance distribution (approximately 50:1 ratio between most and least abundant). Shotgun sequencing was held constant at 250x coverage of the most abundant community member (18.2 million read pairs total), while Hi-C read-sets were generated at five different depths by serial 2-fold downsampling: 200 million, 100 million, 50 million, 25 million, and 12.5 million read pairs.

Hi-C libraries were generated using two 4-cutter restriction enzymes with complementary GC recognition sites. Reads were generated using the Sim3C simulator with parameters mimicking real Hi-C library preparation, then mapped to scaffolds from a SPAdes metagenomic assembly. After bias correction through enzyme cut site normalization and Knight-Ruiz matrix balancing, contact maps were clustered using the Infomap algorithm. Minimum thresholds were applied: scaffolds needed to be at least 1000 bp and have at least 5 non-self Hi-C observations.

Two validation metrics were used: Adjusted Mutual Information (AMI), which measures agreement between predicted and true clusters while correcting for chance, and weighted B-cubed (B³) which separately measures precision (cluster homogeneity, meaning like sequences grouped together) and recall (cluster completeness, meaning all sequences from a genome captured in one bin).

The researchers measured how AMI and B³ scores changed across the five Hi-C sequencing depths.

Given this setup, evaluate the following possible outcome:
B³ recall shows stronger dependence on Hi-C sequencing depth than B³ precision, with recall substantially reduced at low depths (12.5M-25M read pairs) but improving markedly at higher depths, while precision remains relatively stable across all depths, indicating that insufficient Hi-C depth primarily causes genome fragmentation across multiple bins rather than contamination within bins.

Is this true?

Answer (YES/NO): YES